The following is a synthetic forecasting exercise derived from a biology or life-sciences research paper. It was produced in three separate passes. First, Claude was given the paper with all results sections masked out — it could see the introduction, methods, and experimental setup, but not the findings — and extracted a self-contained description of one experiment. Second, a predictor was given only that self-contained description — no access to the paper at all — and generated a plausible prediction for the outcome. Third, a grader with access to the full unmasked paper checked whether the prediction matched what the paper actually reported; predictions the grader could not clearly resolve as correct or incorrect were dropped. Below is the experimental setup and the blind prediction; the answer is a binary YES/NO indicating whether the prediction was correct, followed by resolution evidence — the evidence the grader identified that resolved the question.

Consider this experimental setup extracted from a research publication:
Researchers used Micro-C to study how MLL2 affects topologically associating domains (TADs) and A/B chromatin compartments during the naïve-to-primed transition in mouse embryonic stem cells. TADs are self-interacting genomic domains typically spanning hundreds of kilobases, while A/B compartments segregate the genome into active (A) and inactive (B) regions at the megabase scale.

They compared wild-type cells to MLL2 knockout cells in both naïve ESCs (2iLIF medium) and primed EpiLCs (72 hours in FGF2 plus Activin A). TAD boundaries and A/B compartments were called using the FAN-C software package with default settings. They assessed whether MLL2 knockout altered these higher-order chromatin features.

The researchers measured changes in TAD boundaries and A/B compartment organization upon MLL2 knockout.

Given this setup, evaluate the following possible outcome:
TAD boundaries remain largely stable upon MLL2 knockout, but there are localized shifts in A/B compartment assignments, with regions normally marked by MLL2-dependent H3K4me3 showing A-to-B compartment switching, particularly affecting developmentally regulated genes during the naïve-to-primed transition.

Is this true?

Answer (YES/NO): NO